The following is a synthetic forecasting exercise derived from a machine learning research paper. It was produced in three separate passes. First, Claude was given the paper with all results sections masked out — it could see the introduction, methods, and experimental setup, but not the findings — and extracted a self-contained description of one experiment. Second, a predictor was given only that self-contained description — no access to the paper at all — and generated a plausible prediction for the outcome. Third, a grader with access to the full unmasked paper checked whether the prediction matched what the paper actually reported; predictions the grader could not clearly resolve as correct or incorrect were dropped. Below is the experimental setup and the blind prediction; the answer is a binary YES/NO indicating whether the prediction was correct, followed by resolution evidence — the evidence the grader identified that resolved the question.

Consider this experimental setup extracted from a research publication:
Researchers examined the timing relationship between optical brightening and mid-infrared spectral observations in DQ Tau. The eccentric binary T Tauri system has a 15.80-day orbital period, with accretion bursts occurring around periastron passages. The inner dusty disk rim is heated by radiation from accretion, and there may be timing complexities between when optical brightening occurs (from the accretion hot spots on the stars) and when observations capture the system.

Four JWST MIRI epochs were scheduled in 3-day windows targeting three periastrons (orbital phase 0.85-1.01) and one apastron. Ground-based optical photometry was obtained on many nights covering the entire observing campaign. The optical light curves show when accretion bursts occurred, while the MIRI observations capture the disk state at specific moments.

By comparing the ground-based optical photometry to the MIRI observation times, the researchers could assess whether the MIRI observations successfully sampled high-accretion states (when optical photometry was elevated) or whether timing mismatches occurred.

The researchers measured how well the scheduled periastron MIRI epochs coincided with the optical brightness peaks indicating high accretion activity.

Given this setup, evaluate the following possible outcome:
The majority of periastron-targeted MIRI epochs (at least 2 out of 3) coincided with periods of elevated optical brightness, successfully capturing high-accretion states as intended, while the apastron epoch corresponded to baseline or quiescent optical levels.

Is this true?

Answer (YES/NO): YES